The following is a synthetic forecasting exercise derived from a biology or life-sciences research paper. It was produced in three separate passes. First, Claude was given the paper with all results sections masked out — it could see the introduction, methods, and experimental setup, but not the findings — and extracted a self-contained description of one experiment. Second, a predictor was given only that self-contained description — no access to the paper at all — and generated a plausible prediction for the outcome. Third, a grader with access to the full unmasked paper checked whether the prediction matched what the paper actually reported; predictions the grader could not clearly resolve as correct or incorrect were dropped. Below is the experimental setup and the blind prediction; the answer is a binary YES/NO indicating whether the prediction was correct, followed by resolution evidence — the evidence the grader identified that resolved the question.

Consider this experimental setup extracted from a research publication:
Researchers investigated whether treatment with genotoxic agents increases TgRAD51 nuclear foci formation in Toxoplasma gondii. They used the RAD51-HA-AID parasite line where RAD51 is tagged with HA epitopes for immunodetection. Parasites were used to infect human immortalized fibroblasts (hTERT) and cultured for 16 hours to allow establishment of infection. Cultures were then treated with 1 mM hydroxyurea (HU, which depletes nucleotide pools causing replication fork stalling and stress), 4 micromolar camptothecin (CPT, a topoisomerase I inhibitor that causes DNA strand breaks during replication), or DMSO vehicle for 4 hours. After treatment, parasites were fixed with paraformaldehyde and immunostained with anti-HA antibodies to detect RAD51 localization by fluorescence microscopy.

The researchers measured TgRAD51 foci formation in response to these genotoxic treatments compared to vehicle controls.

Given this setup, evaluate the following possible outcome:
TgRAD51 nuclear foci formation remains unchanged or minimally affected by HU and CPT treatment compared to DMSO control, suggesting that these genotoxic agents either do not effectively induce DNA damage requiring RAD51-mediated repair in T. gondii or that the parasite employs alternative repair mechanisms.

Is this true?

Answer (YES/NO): NO